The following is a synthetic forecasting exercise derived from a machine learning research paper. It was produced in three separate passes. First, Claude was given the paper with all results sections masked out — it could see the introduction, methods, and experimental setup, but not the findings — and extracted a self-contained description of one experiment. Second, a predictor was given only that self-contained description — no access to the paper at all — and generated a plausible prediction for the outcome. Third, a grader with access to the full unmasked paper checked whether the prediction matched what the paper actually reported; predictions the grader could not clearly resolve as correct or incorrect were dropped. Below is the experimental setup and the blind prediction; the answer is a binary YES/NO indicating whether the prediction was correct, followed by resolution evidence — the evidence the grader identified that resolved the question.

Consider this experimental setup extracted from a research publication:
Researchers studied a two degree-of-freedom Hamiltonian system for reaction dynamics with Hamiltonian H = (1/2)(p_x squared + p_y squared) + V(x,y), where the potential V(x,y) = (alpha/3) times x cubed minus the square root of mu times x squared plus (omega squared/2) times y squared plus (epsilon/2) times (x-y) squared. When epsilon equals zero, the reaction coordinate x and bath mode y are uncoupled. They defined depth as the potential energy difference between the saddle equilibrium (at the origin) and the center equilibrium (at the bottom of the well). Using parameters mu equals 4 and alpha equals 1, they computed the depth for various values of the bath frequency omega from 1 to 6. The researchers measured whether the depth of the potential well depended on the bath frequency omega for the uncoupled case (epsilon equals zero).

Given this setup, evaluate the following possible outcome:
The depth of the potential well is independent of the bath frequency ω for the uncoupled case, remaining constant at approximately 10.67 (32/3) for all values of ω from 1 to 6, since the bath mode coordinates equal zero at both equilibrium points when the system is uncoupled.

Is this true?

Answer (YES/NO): YES